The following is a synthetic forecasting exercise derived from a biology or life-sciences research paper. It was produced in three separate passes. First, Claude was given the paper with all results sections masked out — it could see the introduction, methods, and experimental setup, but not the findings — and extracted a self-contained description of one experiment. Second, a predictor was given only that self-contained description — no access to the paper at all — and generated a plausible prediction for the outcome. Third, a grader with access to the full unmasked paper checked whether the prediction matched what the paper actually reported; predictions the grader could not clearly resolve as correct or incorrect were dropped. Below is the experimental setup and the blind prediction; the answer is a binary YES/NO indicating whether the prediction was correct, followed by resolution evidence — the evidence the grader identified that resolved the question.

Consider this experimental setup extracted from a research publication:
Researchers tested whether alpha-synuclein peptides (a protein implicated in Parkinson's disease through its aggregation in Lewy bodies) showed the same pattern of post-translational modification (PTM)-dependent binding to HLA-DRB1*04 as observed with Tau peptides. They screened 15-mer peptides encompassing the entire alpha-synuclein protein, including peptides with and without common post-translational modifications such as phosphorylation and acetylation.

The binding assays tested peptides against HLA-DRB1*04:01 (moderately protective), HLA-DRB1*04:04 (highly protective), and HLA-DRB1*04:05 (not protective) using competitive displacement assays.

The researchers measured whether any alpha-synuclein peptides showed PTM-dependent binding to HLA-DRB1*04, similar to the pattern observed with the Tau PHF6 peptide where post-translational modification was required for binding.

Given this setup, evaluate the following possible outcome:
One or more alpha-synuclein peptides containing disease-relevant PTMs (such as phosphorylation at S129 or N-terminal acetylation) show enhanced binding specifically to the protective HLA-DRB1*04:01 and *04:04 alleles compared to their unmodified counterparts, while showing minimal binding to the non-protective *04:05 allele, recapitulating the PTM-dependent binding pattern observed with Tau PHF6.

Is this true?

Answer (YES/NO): NO